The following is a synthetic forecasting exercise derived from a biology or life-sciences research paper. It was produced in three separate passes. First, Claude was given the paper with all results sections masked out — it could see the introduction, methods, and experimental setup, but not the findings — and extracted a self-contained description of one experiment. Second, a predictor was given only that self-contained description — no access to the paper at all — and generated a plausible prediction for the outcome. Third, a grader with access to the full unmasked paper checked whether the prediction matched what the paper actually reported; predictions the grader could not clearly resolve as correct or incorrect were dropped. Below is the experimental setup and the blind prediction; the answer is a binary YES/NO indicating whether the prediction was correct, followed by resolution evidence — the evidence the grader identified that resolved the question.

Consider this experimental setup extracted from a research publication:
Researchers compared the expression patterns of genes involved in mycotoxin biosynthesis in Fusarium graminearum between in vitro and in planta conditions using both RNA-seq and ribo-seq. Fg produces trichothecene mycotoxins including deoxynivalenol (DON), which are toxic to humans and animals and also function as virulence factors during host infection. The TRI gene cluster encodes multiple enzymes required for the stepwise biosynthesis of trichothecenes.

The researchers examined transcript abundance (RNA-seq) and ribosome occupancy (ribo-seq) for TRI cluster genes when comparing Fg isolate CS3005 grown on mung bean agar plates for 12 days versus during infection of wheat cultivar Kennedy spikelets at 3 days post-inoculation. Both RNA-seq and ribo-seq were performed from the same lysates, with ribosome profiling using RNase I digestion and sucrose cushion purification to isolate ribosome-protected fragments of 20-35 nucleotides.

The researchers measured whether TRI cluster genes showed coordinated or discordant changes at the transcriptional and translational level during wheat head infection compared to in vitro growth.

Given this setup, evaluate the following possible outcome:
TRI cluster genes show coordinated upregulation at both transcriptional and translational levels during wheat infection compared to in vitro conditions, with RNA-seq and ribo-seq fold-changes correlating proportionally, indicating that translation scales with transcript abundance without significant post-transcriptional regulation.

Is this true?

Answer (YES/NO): NO